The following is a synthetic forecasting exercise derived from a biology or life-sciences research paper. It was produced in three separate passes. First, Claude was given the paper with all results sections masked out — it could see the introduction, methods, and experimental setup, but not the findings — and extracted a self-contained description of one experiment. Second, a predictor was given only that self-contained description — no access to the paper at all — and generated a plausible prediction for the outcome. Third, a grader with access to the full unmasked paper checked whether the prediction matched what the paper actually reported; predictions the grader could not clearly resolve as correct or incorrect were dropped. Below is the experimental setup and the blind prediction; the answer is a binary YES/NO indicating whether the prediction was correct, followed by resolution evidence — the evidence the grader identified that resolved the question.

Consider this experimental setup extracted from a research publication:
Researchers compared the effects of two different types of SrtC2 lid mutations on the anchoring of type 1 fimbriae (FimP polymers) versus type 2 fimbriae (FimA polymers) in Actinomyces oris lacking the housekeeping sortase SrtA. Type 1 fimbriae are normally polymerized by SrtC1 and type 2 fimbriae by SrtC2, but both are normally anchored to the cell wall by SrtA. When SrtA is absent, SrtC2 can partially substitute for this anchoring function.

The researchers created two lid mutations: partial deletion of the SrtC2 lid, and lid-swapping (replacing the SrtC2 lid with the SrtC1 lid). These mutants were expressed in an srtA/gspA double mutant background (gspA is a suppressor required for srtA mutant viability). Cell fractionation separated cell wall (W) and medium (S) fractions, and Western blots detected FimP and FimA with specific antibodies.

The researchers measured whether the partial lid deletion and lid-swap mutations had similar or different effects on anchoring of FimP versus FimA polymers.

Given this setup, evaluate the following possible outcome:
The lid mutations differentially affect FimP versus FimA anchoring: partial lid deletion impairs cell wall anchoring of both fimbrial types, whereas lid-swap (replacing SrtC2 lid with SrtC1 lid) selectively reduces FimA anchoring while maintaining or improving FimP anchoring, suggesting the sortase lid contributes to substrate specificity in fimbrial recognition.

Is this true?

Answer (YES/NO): YES